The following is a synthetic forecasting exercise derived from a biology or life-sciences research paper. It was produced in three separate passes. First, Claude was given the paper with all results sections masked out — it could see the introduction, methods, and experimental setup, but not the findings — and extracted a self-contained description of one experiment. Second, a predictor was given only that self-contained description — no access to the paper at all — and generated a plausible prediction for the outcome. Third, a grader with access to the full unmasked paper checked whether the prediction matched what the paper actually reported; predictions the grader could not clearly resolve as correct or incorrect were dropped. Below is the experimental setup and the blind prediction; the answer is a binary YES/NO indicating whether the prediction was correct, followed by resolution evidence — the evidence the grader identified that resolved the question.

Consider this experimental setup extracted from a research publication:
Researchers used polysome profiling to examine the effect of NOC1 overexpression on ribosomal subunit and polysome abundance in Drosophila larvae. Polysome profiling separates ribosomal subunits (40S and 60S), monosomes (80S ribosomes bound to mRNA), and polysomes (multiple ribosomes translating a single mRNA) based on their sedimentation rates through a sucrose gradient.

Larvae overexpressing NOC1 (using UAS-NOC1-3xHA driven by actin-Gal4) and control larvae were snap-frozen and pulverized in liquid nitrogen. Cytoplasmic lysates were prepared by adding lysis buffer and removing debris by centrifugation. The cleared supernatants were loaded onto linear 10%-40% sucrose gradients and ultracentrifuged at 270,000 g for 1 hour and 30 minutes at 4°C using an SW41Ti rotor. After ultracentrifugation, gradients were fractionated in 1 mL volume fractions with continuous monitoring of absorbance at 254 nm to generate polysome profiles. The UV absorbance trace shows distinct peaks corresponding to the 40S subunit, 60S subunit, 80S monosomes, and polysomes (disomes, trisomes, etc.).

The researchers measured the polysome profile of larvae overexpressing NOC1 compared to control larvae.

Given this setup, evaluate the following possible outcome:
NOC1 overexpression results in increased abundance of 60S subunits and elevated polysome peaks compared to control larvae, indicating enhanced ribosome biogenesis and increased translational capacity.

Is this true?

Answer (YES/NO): NO